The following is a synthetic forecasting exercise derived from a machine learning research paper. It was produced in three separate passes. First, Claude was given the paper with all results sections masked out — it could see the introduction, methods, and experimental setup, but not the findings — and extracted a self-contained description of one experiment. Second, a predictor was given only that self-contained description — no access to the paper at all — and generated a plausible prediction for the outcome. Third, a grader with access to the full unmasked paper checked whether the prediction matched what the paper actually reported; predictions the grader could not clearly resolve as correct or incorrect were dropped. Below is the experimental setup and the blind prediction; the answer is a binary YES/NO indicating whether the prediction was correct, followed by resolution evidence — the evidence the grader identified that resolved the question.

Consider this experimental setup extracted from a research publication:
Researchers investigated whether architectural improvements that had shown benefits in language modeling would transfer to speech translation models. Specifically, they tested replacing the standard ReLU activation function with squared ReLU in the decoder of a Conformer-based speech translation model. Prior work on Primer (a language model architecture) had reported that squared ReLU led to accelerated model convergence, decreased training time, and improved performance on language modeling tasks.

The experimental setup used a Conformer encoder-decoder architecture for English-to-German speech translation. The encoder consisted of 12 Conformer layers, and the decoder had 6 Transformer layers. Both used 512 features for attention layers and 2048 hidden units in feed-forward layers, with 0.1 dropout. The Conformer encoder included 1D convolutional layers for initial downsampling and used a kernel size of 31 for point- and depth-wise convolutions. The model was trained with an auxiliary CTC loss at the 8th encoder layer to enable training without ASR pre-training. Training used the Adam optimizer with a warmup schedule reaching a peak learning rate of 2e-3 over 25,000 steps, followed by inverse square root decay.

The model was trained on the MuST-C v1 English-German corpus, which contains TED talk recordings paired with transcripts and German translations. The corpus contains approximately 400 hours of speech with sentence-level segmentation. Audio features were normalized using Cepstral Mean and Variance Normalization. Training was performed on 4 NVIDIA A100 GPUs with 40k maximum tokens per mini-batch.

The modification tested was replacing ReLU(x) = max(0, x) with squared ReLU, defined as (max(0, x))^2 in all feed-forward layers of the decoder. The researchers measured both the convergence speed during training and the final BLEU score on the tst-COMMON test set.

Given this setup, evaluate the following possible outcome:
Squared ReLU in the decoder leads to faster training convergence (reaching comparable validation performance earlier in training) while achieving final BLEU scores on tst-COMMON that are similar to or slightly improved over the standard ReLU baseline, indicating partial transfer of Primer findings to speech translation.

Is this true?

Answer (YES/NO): NO